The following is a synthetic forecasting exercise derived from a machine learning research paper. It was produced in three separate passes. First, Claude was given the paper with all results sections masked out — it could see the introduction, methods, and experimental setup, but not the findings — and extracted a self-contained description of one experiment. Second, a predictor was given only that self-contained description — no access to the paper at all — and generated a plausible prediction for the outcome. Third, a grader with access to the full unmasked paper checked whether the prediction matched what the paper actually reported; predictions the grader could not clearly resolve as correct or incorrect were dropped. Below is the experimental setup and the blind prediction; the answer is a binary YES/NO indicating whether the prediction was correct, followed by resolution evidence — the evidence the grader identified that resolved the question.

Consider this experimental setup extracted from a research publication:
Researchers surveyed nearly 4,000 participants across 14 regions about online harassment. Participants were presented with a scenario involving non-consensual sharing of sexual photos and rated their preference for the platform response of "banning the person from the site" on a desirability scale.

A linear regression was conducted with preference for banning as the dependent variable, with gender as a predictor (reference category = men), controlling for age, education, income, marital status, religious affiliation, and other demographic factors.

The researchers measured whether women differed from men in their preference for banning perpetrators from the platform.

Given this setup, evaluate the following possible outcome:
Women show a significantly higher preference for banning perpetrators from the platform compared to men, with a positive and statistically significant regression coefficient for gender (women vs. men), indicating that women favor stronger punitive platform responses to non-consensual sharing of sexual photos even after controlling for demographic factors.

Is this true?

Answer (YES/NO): YES